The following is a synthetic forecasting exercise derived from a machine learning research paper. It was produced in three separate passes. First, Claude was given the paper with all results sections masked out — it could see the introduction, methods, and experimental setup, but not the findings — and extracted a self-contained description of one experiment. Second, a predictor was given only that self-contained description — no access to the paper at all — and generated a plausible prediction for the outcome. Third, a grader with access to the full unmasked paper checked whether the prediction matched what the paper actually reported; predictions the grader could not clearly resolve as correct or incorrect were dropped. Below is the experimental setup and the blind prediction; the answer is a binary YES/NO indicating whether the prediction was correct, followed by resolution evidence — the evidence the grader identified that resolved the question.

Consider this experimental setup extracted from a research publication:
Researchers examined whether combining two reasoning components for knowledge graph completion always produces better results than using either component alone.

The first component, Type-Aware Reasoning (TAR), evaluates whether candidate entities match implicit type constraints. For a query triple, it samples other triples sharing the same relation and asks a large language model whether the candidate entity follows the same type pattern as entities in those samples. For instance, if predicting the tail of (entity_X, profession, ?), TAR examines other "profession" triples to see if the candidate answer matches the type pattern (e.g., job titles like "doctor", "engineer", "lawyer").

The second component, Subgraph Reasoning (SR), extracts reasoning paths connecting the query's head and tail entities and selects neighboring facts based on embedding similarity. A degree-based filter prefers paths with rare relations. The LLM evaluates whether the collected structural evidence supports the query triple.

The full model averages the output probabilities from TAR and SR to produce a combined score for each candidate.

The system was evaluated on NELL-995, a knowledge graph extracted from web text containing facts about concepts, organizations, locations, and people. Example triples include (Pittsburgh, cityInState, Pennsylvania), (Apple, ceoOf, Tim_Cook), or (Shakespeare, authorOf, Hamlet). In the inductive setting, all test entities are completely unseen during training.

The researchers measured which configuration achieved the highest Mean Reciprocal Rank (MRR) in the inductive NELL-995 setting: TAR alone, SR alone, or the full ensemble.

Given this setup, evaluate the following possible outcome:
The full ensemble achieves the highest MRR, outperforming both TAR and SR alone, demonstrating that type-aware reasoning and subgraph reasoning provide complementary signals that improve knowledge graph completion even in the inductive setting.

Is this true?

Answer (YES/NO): NO